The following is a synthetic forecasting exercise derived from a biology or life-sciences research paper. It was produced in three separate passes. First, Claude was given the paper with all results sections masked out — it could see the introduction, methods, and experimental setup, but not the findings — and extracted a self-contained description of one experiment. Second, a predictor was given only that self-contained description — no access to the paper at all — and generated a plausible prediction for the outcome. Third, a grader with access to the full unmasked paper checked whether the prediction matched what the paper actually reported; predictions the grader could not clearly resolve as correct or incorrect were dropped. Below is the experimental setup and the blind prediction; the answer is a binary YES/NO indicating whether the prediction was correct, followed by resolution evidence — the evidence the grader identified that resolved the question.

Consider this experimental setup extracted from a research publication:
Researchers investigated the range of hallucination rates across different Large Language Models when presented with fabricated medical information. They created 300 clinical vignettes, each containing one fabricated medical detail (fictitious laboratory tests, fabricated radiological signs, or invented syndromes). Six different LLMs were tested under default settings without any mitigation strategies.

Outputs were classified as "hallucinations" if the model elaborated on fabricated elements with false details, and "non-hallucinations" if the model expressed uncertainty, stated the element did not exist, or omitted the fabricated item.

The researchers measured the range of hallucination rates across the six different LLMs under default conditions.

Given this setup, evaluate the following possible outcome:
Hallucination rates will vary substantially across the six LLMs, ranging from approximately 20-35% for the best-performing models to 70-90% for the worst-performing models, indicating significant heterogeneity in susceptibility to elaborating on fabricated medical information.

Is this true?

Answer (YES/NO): NO